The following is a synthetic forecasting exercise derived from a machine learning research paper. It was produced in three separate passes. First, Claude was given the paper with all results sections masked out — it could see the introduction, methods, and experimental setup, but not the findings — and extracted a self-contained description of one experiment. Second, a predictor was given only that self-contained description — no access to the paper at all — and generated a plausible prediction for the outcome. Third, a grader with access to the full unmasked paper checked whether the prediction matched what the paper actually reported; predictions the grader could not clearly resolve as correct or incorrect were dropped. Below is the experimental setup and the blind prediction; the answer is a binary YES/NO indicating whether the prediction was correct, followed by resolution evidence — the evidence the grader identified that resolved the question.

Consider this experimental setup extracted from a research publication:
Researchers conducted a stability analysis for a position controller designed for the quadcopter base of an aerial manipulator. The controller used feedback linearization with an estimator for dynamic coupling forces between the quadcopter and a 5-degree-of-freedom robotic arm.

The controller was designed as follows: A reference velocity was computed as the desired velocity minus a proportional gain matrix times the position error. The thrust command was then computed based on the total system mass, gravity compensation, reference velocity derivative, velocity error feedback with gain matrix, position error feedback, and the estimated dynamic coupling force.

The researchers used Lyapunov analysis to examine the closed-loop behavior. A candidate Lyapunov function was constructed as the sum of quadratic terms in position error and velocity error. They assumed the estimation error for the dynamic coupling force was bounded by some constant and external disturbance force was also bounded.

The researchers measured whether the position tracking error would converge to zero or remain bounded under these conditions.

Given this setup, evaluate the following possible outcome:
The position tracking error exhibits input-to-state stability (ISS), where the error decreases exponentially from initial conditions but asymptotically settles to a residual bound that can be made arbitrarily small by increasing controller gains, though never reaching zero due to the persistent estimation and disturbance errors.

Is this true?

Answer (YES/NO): NO